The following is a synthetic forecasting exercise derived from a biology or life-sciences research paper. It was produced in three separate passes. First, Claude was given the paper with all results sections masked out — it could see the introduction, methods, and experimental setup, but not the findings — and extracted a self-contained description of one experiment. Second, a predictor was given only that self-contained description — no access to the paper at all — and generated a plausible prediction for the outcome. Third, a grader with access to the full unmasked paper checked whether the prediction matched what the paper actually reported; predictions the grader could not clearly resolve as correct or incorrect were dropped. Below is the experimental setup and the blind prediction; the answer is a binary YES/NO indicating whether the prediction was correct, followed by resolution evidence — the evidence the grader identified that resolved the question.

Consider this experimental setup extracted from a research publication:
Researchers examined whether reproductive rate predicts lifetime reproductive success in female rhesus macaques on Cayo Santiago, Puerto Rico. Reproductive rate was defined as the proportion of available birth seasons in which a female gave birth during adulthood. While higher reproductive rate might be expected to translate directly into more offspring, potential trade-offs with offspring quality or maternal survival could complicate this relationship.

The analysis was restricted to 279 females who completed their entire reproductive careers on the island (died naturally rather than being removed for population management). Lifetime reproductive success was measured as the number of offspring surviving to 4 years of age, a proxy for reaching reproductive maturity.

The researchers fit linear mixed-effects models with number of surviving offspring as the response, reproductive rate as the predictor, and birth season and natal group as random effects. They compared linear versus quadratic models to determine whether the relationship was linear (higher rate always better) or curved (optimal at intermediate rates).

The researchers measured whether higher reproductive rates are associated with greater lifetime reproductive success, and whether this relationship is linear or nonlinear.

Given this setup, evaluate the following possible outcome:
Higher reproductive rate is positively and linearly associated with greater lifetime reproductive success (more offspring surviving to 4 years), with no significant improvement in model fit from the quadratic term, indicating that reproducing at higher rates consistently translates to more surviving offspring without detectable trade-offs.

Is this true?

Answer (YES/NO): NO